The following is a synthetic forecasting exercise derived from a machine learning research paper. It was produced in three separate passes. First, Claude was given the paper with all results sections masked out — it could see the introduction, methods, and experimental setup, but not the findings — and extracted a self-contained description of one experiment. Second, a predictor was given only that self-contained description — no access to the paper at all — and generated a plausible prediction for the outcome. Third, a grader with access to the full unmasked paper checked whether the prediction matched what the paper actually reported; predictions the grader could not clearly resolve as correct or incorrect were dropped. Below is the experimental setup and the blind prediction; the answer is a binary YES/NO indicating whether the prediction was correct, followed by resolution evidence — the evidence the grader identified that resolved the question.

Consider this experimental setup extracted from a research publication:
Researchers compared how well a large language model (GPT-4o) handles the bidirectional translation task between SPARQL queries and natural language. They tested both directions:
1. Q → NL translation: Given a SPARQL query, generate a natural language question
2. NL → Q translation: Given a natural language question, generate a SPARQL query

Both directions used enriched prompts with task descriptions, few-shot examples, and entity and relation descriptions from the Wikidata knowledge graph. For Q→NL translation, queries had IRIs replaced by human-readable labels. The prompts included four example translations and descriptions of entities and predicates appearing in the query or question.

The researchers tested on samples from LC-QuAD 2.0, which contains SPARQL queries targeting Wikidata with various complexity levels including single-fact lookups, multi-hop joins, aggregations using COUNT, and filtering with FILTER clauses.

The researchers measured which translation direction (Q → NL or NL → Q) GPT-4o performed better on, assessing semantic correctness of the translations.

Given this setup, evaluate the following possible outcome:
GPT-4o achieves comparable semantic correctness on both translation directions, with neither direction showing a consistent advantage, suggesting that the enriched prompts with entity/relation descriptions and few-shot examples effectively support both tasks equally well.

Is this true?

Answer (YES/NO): NO